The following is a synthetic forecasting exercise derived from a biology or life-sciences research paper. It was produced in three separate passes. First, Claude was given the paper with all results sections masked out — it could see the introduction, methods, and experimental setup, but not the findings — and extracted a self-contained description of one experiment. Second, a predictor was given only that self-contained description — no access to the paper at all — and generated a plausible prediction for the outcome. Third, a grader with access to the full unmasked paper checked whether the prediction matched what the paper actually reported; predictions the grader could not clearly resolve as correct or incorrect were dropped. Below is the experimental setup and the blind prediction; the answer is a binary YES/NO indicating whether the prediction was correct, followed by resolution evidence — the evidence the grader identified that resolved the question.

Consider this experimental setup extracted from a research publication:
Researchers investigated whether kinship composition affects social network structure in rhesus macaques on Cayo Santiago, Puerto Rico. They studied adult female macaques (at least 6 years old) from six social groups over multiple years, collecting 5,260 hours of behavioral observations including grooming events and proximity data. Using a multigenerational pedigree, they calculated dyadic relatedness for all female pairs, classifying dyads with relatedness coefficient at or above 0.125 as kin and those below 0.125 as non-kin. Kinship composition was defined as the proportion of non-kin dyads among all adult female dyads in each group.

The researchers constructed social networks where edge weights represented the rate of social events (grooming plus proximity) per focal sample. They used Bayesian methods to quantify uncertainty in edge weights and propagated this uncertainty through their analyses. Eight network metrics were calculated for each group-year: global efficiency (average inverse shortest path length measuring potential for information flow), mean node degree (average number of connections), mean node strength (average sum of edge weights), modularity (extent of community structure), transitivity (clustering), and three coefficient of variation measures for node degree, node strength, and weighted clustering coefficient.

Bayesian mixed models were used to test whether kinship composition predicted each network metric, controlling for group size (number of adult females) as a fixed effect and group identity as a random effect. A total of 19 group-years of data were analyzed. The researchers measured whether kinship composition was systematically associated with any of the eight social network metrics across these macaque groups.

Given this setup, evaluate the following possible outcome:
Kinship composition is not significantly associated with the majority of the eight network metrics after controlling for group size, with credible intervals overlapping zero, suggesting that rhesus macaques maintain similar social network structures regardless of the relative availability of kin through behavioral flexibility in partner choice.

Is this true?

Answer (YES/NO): YES